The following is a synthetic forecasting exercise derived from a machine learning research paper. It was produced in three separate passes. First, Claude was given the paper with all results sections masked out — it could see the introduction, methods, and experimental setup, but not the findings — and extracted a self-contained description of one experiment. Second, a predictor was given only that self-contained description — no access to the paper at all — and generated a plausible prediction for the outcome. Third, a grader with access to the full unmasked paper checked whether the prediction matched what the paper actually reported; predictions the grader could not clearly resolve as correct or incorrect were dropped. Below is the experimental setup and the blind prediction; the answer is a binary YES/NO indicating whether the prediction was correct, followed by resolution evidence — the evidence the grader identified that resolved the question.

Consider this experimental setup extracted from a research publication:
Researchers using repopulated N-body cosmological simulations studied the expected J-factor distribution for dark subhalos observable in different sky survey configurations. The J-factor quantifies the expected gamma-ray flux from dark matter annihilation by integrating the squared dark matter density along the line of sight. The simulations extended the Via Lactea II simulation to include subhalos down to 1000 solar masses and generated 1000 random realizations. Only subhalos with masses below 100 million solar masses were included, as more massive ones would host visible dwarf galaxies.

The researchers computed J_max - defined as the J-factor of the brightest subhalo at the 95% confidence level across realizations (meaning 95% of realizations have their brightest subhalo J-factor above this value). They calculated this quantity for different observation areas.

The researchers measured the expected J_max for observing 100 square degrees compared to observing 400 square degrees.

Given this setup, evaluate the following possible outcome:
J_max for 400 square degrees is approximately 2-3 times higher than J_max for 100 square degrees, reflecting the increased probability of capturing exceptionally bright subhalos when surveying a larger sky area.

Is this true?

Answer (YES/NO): YES